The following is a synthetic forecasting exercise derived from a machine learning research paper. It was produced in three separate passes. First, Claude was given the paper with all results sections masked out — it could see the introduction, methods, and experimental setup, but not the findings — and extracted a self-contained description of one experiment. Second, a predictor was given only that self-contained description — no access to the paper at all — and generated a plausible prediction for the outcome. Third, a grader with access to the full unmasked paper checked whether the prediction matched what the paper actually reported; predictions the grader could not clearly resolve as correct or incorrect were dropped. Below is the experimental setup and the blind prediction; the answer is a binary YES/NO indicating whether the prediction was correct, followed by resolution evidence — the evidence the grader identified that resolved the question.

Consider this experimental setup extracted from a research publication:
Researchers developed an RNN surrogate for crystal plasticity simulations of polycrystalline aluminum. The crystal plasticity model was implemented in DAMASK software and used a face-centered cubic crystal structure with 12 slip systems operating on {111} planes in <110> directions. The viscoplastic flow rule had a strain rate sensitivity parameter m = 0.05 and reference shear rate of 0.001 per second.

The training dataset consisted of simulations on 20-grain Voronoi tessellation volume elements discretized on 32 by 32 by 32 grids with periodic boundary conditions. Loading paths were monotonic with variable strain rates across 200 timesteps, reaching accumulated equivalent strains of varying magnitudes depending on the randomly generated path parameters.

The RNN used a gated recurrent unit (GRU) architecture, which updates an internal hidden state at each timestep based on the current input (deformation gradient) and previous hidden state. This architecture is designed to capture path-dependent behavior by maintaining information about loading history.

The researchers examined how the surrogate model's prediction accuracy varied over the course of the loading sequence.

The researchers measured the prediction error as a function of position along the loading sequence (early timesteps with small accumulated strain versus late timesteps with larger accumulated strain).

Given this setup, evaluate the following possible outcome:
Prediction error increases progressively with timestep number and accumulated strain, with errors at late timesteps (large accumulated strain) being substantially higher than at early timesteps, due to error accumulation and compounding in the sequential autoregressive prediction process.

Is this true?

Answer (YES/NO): NO